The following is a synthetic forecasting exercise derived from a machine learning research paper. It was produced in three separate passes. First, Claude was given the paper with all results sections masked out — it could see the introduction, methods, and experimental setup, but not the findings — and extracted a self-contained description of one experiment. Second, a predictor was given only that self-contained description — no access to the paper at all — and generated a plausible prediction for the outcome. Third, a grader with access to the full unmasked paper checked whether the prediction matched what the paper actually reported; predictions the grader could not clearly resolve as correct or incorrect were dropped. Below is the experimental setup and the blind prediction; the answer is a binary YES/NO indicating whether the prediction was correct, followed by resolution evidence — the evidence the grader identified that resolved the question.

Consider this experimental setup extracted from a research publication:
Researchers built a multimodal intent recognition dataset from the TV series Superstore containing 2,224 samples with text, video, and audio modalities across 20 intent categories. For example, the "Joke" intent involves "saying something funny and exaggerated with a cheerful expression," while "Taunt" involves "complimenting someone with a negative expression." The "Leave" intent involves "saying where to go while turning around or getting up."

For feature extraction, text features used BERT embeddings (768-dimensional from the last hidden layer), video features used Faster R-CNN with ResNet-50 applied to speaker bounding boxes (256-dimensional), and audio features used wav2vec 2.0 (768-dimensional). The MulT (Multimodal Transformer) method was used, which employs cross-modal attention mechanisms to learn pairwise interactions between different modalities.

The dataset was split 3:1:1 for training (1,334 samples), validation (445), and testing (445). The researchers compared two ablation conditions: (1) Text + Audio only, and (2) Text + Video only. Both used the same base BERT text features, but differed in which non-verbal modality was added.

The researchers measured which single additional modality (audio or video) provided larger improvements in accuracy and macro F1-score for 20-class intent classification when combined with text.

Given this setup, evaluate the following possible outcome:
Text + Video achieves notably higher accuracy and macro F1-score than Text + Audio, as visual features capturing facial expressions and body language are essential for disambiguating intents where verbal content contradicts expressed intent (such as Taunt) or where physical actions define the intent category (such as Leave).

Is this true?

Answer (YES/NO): NO